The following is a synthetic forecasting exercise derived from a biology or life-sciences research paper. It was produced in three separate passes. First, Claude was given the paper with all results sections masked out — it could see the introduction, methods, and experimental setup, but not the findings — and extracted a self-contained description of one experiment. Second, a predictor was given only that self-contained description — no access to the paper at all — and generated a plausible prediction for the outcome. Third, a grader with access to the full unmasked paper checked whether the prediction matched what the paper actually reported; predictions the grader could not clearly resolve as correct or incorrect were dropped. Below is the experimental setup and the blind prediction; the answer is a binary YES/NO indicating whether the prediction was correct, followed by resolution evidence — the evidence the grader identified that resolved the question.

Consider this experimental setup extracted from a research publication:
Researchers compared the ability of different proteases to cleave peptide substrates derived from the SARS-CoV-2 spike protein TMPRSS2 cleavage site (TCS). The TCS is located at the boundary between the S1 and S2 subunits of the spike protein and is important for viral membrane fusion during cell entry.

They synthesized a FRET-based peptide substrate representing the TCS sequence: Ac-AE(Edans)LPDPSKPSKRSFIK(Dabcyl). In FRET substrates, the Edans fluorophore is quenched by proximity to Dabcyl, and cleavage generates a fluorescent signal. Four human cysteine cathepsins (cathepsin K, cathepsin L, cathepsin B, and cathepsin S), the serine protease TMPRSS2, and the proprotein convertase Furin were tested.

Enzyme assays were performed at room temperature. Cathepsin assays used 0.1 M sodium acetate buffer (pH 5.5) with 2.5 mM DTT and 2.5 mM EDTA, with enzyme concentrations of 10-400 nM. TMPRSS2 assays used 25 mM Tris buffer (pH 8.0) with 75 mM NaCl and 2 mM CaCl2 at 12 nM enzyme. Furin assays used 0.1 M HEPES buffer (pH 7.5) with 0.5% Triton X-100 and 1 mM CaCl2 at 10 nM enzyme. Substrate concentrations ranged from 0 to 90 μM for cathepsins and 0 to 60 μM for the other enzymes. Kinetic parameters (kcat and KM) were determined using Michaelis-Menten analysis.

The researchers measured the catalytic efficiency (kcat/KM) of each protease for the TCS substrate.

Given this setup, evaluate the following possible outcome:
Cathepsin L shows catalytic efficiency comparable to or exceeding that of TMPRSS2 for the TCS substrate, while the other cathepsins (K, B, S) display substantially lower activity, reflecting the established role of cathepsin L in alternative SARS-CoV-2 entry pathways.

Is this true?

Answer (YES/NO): NO